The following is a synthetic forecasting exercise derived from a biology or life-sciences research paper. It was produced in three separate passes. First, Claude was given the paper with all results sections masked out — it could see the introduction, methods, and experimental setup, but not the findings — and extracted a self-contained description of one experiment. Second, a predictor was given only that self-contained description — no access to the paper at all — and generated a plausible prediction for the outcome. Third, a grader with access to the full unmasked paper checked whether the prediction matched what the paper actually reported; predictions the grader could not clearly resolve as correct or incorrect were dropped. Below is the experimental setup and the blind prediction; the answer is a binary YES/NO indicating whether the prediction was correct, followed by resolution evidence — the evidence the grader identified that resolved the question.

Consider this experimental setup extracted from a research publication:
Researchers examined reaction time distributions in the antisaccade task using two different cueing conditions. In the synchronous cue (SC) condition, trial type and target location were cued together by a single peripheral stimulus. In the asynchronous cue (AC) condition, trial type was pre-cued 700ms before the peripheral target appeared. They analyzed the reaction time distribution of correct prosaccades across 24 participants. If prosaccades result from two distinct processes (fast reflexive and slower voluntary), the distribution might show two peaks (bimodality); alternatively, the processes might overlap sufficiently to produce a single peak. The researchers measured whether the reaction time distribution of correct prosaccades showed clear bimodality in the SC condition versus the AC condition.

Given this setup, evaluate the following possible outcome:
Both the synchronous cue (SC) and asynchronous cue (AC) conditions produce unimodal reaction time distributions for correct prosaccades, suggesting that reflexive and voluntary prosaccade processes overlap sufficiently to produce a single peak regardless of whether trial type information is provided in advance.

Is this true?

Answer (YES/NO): NO